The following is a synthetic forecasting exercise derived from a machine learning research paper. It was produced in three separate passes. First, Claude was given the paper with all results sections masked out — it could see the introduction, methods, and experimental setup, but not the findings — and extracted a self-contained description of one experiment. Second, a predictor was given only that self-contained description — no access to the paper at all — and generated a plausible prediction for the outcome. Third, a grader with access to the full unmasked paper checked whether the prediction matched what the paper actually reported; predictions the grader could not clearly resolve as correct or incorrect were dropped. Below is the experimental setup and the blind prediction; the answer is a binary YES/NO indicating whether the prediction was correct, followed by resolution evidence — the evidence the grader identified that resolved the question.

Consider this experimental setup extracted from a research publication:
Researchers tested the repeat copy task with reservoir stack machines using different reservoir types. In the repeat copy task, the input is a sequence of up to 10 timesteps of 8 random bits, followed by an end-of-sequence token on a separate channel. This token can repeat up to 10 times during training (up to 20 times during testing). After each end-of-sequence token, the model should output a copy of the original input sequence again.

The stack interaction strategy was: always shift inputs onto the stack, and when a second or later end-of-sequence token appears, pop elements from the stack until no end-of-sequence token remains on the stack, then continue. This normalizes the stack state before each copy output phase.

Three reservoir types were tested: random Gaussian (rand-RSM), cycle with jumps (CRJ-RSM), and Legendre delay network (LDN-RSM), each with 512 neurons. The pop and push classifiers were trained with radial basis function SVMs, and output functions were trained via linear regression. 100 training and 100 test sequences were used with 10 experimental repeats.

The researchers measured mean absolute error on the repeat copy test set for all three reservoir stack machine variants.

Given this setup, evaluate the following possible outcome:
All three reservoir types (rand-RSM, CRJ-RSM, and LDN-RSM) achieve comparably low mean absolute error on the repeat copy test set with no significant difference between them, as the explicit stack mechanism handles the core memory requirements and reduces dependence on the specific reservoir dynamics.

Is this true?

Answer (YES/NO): NO